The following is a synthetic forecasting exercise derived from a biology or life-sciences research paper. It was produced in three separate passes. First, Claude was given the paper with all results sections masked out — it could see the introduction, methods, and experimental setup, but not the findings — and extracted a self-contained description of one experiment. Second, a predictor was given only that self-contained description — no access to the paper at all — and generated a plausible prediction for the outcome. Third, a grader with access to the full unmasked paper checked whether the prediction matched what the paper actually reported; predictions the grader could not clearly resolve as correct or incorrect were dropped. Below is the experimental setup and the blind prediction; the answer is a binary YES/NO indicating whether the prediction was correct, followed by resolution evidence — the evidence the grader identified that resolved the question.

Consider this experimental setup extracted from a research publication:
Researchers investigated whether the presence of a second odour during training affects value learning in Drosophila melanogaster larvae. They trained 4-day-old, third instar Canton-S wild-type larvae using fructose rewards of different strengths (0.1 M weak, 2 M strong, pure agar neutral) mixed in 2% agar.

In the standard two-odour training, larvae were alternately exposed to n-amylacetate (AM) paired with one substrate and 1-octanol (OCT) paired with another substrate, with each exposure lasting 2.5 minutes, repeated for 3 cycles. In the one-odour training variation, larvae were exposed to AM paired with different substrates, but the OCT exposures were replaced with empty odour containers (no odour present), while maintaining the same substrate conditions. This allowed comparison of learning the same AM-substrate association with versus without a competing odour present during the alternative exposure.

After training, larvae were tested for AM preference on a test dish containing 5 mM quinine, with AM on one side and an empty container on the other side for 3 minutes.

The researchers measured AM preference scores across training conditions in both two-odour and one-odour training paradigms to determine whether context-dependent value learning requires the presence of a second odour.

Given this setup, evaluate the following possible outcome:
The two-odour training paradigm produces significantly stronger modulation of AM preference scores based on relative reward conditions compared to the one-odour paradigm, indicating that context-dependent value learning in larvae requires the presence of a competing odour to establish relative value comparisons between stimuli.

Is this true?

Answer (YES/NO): NO